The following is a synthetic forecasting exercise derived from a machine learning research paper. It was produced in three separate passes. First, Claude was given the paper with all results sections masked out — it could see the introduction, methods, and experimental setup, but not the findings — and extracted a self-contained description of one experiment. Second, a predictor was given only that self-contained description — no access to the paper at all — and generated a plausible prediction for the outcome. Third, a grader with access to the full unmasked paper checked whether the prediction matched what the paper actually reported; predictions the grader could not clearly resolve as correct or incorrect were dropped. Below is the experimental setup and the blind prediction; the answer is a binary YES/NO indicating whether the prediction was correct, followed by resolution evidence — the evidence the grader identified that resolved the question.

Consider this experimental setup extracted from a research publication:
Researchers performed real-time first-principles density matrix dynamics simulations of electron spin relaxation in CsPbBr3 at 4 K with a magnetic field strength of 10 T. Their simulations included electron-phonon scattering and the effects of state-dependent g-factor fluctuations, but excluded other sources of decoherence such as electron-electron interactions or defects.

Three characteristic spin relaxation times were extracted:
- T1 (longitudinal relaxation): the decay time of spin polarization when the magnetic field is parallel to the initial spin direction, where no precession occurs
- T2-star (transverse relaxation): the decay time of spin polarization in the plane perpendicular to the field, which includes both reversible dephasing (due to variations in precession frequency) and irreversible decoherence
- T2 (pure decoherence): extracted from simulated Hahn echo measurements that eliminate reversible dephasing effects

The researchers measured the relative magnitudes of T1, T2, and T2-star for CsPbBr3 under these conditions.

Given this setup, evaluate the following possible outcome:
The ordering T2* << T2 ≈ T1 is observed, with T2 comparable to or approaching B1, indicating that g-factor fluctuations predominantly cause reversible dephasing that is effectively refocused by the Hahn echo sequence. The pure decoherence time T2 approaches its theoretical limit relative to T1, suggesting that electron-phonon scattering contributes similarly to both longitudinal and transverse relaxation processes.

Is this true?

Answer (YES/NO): NO